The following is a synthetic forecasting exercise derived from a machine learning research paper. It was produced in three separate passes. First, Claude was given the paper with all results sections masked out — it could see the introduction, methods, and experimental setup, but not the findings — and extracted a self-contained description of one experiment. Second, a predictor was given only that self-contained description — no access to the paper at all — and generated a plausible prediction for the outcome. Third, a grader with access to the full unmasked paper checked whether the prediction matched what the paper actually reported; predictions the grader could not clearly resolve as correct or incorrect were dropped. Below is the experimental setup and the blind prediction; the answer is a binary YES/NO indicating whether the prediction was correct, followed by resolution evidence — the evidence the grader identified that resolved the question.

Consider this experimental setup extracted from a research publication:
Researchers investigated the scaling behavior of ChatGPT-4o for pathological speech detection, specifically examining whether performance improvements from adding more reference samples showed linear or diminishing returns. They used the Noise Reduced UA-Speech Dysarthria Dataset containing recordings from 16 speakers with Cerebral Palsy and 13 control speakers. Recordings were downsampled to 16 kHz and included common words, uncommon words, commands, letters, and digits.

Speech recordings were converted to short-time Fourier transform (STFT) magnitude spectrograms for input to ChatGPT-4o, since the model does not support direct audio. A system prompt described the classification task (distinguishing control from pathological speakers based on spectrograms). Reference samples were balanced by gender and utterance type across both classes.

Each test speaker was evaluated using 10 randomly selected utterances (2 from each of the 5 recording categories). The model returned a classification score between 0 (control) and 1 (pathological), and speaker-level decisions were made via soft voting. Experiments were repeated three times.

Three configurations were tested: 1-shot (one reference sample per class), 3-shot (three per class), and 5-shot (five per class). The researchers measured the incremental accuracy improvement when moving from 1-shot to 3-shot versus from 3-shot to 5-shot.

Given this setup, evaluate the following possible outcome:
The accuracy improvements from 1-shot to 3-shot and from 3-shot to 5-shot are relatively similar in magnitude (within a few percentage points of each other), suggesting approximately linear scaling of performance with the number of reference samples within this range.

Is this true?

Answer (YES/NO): NO